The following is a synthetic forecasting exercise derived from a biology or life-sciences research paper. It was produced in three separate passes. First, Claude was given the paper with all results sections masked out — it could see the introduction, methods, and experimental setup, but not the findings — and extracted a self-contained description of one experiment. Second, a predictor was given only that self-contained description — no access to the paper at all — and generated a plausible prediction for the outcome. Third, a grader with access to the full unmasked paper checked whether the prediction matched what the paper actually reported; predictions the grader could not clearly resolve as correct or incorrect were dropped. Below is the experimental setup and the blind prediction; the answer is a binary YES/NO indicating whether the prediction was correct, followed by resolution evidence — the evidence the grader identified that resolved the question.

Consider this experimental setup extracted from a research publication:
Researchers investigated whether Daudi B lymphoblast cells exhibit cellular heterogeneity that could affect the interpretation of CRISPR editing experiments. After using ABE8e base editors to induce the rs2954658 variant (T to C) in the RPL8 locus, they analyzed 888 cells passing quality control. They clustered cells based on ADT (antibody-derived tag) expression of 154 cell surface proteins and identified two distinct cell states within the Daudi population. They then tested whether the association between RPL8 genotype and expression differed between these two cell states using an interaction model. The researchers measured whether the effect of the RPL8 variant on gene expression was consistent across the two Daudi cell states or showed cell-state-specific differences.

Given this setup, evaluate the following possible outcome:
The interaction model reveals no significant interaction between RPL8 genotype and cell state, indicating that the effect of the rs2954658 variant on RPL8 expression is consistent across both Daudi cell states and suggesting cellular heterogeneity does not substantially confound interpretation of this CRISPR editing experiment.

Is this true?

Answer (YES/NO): YES